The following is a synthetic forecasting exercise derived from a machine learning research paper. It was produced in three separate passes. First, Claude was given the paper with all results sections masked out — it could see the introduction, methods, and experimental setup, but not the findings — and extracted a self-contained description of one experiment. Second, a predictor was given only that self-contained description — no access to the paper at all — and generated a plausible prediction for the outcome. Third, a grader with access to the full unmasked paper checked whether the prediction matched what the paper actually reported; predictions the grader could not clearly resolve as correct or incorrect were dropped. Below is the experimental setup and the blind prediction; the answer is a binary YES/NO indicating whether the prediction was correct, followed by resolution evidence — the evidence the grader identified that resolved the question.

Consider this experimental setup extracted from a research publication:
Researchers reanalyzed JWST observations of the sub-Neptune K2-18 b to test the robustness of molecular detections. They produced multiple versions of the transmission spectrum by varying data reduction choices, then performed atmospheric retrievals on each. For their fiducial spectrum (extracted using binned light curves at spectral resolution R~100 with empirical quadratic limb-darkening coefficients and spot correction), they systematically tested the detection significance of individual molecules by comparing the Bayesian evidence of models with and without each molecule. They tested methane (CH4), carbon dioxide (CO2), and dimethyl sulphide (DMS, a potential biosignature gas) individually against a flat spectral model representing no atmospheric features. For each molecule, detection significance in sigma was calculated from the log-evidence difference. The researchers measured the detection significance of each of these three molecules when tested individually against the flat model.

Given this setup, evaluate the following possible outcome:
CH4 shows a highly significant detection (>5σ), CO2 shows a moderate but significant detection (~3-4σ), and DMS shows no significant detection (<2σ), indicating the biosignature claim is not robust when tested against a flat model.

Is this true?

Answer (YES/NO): NO